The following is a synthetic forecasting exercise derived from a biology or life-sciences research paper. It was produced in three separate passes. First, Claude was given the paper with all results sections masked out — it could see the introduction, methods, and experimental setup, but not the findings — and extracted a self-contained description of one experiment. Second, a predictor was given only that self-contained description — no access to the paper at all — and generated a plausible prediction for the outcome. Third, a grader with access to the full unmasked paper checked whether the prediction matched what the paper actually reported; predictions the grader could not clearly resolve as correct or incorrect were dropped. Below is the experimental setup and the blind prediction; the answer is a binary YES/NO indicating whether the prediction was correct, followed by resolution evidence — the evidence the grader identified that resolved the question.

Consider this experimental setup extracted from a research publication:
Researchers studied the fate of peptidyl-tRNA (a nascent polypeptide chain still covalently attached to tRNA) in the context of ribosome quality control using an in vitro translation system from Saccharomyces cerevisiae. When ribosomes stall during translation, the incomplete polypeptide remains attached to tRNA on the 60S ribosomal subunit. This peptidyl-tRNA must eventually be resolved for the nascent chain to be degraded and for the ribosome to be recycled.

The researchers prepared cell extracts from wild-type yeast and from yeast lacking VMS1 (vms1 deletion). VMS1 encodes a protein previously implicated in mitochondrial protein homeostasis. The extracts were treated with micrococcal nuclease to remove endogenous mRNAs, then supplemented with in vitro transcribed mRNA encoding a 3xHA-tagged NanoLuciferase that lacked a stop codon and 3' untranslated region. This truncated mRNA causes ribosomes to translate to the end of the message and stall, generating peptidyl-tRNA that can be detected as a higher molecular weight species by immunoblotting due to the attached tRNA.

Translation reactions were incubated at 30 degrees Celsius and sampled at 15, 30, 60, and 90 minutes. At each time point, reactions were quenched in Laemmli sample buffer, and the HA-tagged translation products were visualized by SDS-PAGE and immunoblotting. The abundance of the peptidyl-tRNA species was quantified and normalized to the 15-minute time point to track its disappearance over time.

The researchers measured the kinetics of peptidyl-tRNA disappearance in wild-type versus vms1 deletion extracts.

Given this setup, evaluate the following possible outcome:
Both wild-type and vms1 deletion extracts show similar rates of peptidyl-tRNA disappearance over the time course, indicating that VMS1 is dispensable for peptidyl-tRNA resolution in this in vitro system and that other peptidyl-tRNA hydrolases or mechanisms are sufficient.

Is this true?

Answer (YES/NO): NO